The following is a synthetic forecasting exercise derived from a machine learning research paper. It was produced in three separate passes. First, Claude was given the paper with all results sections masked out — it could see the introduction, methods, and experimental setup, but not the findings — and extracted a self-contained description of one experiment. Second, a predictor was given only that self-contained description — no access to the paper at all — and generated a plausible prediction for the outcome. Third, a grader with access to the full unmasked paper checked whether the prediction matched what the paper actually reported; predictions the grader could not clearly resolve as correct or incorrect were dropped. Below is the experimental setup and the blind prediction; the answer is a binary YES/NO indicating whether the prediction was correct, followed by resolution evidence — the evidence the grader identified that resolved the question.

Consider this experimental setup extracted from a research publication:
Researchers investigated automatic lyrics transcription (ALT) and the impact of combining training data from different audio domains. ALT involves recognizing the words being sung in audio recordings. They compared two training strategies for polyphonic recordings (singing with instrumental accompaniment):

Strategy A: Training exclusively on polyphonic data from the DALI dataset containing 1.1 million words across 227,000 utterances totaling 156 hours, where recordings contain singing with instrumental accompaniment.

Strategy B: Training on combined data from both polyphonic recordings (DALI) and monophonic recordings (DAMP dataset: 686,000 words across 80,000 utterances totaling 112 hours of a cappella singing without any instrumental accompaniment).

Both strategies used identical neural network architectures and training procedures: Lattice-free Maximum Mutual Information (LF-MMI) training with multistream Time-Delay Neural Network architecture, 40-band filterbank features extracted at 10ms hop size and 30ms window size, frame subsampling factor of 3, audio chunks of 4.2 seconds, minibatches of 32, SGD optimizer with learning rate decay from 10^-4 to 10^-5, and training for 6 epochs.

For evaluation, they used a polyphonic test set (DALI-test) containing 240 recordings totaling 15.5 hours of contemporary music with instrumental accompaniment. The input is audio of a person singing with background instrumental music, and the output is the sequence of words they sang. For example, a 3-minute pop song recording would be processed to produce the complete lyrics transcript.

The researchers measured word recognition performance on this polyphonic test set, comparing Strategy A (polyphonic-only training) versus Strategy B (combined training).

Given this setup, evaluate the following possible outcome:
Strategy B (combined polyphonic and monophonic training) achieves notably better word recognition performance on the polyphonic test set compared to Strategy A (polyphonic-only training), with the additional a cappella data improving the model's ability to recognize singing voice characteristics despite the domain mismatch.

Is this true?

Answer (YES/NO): YES